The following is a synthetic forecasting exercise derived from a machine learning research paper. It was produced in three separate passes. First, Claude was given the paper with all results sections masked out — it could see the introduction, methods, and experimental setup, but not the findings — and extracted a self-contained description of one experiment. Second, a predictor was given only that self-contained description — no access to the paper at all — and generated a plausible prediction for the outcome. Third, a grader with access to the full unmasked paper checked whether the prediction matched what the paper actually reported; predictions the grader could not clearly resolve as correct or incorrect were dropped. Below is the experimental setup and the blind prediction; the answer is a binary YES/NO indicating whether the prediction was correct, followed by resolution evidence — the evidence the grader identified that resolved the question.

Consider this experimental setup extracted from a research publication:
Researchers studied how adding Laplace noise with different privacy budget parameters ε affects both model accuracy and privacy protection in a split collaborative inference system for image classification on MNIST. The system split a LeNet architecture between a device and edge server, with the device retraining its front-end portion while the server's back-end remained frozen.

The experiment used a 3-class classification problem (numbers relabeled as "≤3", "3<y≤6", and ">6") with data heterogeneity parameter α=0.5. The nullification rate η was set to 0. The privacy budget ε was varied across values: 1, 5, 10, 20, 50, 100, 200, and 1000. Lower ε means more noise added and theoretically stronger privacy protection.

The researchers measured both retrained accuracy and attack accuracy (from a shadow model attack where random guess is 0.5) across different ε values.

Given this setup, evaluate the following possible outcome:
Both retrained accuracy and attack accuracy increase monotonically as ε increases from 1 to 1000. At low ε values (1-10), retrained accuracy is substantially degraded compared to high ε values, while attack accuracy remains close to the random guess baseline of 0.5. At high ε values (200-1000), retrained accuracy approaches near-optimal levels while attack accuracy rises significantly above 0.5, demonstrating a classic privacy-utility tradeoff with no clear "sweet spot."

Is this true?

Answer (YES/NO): NO